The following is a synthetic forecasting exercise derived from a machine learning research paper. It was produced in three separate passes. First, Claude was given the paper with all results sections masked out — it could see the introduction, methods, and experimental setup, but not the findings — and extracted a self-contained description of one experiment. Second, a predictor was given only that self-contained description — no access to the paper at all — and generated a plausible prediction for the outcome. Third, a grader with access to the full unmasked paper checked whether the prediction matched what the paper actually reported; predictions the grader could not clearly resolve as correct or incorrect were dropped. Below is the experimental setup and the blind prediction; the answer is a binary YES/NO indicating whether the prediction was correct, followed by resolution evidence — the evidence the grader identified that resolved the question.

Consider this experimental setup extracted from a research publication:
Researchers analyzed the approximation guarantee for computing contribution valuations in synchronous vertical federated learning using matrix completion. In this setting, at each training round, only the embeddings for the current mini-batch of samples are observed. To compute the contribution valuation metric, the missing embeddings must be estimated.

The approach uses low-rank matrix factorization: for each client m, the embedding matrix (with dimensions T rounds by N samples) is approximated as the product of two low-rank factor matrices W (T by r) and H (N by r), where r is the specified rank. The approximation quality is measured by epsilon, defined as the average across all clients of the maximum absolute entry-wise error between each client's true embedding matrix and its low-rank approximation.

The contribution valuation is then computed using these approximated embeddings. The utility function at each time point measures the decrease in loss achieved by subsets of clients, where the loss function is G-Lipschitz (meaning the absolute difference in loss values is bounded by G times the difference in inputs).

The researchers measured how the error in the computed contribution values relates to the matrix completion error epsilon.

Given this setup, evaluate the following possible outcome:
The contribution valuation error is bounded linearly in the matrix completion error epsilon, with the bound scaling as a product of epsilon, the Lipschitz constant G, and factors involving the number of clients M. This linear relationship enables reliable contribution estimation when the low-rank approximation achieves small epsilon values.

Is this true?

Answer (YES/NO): NO